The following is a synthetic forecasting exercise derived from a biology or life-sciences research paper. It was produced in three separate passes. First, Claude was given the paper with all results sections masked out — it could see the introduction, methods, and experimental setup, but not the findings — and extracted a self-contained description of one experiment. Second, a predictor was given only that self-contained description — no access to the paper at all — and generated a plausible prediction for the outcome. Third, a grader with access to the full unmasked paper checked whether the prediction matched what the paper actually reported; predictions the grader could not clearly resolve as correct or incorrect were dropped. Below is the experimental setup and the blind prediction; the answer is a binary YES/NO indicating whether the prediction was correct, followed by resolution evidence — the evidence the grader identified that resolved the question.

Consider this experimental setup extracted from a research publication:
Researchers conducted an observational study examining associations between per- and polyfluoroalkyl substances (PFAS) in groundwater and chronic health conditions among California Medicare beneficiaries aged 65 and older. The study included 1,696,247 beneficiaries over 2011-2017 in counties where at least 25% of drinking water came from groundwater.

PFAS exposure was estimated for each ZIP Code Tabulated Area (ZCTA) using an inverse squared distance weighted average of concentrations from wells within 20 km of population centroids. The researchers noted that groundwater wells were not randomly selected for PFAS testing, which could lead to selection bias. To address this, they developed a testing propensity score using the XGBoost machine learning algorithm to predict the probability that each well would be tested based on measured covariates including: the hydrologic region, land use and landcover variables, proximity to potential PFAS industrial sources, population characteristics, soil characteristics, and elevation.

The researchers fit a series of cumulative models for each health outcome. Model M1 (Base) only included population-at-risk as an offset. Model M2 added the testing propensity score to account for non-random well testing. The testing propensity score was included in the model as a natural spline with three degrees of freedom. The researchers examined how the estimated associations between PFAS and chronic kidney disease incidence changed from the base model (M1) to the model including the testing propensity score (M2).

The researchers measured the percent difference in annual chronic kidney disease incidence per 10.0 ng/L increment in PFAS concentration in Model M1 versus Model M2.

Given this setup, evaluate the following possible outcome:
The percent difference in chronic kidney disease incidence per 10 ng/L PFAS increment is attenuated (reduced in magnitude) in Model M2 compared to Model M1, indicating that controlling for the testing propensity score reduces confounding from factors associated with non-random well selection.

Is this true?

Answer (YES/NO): NO